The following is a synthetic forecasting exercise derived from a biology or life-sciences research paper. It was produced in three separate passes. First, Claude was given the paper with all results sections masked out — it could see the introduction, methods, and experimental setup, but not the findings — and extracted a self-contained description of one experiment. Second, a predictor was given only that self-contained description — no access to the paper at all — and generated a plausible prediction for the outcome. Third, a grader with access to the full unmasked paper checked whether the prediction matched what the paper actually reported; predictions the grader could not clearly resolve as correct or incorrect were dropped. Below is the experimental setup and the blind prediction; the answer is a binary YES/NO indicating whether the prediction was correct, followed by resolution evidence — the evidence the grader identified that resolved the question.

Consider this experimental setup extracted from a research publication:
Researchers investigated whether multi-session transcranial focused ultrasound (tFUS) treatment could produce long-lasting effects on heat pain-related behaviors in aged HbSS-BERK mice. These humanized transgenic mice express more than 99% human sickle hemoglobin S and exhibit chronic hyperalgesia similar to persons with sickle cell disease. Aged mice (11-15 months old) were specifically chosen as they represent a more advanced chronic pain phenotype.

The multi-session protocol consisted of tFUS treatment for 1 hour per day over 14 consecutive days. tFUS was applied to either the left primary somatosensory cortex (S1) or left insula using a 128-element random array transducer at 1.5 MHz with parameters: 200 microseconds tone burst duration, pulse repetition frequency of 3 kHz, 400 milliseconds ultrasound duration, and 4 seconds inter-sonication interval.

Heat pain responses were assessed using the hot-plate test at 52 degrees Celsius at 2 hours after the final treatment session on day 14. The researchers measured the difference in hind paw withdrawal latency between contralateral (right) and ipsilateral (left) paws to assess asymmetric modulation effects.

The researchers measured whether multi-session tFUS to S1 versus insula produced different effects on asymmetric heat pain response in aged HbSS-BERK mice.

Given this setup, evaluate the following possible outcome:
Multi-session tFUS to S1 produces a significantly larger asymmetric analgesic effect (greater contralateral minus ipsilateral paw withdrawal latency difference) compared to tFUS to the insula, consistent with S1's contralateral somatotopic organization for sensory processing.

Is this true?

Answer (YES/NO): NO